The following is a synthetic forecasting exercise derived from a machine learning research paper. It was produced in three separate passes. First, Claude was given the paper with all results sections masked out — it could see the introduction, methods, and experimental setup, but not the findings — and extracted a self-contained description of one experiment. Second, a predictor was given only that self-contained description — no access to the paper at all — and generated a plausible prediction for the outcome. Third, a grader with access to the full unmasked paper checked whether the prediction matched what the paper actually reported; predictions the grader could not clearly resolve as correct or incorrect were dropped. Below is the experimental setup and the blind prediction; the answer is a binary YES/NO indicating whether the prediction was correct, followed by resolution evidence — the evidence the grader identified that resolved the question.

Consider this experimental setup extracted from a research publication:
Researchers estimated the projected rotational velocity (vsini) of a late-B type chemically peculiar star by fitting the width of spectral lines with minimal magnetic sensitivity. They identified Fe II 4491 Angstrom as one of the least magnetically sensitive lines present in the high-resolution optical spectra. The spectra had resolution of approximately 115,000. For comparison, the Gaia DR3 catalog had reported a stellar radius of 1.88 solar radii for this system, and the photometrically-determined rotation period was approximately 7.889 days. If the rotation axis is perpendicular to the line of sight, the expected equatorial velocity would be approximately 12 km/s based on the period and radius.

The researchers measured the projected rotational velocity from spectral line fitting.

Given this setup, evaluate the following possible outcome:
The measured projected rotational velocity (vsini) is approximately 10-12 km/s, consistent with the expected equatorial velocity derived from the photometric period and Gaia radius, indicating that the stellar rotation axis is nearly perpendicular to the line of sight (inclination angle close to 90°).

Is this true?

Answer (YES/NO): NO